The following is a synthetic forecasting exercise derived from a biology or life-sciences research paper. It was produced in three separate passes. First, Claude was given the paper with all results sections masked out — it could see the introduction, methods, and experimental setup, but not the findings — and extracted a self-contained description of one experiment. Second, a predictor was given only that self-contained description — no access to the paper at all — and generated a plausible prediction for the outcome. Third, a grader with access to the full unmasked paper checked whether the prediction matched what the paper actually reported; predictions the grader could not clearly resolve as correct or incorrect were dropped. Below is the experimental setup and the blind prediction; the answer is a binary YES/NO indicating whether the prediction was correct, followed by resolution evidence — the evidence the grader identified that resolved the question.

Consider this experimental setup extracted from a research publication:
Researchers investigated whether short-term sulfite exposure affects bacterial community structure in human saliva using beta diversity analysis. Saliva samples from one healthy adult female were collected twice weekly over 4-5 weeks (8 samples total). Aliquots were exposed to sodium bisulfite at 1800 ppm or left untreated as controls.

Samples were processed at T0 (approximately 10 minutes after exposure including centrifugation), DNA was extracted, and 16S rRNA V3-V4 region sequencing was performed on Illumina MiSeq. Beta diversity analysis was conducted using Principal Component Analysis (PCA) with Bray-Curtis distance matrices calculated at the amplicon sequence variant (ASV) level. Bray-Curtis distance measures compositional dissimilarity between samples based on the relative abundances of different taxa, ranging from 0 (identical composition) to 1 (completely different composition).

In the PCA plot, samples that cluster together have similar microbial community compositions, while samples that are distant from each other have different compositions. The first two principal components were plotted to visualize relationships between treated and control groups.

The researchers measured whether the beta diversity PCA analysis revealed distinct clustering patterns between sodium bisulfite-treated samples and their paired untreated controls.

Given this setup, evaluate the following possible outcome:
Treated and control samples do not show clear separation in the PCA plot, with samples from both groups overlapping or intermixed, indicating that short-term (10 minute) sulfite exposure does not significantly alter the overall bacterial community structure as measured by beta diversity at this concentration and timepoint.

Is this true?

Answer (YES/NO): YES